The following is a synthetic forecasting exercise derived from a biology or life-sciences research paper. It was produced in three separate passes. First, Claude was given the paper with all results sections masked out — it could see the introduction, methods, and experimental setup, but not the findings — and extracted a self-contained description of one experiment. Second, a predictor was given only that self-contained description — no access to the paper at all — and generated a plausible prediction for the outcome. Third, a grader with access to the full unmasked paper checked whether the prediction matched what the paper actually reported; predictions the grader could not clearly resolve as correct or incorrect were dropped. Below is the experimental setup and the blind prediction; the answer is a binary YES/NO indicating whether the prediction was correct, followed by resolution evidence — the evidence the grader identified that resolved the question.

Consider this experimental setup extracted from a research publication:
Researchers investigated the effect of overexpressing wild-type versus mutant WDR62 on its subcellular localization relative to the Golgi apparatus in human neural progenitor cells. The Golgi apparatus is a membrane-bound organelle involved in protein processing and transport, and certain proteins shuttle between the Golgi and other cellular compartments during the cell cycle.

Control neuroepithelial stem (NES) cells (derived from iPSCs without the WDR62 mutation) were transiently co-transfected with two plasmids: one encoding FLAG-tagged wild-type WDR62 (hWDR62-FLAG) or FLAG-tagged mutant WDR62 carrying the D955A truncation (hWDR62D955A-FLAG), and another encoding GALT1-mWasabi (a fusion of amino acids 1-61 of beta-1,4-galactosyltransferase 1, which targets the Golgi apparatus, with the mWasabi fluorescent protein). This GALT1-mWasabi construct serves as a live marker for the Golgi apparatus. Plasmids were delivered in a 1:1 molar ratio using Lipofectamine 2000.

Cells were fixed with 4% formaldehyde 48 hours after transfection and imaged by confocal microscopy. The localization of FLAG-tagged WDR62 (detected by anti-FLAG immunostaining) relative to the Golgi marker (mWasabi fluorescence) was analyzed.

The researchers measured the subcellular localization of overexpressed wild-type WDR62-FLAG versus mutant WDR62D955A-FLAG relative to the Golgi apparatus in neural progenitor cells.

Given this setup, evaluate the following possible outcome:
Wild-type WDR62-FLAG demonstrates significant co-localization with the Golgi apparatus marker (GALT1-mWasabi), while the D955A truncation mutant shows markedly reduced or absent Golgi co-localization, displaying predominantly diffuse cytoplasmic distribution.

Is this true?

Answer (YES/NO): NO